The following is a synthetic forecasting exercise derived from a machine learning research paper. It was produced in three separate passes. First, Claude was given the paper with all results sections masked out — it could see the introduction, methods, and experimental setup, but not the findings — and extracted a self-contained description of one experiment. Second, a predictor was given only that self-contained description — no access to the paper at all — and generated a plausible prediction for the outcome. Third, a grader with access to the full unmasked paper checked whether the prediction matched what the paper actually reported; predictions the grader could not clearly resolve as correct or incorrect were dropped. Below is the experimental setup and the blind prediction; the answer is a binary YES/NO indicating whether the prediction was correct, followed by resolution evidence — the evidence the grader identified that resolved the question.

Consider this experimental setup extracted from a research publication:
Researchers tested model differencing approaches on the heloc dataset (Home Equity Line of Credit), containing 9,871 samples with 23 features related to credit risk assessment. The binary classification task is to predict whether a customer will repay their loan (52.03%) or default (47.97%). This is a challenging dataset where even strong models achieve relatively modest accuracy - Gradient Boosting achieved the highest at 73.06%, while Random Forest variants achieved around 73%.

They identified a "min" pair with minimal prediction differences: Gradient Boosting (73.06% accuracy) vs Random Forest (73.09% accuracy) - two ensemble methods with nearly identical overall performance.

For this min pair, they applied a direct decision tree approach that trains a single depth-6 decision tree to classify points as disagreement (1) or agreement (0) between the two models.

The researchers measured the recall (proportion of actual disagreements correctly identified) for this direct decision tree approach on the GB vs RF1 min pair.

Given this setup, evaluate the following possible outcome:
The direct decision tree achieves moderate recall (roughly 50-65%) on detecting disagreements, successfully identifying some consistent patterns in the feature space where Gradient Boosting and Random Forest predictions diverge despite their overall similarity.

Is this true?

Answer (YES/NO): NO